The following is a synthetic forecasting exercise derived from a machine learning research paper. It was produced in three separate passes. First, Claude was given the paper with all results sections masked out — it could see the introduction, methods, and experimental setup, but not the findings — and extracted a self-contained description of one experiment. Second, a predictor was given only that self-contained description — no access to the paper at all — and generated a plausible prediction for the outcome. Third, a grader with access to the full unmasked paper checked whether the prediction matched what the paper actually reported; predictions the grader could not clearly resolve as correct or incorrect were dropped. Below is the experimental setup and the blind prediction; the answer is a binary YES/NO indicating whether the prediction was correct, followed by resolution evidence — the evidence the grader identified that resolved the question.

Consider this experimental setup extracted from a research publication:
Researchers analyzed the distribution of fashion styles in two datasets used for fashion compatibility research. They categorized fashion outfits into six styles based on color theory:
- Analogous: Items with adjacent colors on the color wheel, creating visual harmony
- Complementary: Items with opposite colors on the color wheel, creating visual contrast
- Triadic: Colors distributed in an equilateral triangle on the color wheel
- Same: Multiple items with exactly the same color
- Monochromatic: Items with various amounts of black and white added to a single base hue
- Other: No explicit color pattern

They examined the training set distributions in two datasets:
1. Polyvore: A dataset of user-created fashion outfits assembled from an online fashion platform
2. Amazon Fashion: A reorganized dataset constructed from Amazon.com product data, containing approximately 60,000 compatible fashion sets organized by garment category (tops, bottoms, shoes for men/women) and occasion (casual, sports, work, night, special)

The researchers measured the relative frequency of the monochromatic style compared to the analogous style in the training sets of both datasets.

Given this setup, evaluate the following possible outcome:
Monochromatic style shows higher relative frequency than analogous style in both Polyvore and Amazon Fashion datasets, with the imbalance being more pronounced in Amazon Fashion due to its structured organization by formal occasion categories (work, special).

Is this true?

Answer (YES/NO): NO